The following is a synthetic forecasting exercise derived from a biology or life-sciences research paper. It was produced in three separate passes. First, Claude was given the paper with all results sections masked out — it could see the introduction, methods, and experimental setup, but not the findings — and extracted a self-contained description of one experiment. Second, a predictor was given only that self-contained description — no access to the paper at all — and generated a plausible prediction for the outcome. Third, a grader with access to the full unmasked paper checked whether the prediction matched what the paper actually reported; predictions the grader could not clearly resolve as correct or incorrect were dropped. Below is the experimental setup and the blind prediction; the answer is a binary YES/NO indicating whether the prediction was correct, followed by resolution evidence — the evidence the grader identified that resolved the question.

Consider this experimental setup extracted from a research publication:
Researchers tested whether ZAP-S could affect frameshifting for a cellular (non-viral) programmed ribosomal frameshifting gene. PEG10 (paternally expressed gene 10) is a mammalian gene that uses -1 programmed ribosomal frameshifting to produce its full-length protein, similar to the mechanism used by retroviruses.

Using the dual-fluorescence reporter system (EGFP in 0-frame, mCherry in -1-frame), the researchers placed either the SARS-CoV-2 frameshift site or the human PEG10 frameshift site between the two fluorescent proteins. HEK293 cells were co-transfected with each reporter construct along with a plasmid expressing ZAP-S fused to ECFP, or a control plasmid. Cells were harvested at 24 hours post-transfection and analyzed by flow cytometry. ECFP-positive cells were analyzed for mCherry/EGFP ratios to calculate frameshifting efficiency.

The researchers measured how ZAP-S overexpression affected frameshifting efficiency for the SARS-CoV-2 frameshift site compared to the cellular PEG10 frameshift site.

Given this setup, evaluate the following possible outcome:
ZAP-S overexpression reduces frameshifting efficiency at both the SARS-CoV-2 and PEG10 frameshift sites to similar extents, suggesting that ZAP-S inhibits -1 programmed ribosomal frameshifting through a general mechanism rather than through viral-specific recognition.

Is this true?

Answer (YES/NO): NO